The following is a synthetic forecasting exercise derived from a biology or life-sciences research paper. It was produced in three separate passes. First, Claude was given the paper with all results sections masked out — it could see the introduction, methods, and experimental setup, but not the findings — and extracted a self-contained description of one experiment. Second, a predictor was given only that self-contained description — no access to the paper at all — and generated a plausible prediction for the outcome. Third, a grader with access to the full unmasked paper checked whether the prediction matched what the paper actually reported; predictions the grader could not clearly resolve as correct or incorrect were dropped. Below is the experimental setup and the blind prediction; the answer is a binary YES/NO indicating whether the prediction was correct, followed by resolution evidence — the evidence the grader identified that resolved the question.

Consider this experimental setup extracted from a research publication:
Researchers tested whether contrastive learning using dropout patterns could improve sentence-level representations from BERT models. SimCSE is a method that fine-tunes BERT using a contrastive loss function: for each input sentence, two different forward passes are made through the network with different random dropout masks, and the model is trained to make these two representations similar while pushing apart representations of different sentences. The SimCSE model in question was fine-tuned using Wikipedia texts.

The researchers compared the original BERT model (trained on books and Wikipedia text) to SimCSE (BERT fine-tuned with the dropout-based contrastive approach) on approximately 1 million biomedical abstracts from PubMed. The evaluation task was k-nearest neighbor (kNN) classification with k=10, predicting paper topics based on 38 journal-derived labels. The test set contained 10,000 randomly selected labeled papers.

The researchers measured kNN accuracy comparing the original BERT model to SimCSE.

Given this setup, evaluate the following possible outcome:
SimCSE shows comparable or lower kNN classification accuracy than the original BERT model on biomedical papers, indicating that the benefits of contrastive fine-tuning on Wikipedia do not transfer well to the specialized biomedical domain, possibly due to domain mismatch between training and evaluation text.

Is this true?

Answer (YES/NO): YES